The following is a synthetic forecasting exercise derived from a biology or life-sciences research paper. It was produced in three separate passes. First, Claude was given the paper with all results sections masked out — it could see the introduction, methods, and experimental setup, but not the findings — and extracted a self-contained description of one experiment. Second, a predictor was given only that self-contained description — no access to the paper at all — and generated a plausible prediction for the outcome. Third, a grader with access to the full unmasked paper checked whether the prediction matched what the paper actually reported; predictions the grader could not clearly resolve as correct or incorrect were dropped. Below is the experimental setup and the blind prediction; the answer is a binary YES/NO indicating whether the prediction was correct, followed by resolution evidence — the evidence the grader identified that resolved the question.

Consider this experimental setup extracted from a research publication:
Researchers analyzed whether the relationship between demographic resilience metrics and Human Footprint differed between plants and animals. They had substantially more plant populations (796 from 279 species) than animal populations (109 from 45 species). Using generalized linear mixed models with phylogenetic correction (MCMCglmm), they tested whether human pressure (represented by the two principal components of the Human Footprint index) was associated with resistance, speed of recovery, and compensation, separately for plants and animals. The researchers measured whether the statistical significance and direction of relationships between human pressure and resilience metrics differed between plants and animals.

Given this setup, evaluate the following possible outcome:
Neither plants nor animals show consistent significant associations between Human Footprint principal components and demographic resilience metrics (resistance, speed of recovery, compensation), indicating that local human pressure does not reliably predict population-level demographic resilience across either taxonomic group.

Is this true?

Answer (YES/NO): NO